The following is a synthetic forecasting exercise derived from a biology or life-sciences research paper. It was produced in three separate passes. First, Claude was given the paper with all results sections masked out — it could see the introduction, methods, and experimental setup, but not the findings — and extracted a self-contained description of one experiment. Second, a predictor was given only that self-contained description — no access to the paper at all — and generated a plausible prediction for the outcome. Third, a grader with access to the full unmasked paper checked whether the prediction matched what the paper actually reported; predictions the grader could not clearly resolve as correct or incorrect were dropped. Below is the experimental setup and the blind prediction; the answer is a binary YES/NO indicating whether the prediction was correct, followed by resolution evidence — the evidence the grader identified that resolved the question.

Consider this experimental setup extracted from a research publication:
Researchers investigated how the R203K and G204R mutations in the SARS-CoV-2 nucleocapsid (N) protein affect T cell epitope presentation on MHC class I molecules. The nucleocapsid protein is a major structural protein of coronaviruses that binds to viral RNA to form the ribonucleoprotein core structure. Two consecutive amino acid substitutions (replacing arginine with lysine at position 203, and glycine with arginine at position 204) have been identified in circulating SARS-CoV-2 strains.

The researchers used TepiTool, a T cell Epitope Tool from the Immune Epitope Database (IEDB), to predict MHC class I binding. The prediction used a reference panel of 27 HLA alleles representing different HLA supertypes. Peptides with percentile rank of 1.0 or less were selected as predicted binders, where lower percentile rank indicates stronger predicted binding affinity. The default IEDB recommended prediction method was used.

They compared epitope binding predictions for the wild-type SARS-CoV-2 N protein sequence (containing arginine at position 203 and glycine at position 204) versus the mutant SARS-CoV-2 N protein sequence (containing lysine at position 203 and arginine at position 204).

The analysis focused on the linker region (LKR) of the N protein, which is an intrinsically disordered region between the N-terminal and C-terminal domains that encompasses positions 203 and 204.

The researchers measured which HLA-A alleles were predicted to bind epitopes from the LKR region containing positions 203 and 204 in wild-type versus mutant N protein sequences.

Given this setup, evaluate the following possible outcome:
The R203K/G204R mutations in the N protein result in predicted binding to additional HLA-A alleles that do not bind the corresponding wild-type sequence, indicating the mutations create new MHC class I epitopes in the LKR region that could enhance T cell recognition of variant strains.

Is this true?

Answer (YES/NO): YES